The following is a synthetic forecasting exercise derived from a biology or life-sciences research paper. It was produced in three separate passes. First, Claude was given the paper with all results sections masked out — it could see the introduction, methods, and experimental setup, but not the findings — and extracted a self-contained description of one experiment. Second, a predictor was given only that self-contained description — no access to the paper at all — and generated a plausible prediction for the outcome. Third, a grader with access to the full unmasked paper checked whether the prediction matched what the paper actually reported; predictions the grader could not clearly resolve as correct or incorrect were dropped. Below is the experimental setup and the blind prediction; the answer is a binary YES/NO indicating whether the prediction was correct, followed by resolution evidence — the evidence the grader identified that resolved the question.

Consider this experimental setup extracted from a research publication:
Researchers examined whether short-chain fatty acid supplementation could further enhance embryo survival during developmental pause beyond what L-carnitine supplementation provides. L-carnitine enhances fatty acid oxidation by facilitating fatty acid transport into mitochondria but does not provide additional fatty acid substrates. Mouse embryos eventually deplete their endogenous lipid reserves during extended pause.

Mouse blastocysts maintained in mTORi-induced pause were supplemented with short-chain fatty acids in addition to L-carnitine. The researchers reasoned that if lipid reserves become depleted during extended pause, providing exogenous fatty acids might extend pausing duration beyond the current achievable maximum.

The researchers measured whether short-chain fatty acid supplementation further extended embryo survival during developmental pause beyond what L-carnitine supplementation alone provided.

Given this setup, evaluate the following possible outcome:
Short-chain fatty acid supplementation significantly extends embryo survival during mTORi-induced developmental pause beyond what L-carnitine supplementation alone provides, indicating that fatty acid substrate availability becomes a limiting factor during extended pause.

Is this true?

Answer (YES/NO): NO